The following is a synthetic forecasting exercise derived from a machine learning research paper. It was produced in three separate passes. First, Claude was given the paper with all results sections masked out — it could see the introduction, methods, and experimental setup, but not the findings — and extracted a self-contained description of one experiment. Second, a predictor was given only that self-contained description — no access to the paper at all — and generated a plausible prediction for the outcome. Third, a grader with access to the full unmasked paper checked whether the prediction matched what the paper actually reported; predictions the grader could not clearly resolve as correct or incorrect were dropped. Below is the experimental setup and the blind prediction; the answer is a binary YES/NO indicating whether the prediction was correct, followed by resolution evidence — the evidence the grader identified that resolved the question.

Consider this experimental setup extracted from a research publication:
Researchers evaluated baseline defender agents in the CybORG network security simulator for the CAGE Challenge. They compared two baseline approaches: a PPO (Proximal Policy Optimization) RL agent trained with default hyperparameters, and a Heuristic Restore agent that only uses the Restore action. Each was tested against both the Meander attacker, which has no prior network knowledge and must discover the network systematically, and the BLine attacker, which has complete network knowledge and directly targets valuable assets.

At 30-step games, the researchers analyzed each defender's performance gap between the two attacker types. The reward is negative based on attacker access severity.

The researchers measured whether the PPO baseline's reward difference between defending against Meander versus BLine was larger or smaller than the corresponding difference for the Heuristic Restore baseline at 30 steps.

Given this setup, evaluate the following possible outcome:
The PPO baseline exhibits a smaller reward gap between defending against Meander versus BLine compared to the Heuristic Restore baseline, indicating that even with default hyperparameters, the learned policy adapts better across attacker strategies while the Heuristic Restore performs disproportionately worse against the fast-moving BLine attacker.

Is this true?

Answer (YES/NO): YES